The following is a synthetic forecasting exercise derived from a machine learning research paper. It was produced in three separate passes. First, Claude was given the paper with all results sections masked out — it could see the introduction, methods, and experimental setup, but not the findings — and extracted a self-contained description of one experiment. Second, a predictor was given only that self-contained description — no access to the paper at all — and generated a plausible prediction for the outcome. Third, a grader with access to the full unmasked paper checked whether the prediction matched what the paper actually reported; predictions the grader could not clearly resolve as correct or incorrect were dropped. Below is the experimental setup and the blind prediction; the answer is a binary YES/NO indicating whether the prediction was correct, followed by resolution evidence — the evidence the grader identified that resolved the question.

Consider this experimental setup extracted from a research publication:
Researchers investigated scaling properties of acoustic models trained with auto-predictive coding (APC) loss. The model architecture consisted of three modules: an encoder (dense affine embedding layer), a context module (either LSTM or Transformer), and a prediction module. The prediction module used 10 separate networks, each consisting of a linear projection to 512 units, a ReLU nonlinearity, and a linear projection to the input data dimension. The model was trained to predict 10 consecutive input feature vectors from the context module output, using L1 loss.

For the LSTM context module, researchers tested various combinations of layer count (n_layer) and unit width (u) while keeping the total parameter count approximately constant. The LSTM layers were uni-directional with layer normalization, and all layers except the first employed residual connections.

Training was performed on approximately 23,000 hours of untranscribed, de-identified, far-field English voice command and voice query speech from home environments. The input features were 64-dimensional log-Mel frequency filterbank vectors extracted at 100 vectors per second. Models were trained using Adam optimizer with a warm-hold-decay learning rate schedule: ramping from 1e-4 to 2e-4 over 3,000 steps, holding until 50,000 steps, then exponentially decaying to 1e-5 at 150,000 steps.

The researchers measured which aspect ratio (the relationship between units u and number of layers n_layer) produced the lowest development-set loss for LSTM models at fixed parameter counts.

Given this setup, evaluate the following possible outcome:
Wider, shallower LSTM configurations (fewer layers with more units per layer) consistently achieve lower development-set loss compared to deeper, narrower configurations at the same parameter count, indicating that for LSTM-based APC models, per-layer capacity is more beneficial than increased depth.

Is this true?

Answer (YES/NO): NO